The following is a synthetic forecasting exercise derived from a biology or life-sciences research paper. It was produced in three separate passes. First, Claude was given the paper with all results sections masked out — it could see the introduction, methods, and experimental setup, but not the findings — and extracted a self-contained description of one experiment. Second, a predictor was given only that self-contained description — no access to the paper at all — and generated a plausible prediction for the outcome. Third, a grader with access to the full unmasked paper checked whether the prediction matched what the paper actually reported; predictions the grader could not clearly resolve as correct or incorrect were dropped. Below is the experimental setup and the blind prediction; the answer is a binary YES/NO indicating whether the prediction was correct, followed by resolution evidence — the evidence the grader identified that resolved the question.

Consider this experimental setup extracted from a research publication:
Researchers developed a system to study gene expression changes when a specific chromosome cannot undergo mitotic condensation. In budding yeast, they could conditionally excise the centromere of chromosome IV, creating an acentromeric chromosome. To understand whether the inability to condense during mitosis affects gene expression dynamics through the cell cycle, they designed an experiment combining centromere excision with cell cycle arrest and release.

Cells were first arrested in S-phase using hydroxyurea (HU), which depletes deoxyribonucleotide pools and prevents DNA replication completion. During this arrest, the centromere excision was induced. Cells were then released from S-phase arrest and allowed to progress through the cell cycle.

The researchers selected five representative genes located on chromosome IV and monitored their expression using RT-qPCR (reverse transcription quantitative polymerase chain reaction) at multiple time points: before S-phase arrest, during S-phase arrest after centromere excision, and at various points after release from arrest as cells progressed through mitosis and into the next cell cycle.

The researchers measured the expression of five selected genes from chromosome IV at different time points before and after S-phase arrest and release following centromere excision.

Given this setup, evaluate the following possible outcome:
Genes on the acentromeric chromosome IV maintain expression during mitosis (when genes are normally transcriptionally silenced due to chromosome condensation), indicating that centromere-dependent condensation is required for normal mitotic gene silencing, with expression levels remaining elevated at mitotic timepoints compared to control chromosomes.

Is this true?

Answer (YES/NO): NO